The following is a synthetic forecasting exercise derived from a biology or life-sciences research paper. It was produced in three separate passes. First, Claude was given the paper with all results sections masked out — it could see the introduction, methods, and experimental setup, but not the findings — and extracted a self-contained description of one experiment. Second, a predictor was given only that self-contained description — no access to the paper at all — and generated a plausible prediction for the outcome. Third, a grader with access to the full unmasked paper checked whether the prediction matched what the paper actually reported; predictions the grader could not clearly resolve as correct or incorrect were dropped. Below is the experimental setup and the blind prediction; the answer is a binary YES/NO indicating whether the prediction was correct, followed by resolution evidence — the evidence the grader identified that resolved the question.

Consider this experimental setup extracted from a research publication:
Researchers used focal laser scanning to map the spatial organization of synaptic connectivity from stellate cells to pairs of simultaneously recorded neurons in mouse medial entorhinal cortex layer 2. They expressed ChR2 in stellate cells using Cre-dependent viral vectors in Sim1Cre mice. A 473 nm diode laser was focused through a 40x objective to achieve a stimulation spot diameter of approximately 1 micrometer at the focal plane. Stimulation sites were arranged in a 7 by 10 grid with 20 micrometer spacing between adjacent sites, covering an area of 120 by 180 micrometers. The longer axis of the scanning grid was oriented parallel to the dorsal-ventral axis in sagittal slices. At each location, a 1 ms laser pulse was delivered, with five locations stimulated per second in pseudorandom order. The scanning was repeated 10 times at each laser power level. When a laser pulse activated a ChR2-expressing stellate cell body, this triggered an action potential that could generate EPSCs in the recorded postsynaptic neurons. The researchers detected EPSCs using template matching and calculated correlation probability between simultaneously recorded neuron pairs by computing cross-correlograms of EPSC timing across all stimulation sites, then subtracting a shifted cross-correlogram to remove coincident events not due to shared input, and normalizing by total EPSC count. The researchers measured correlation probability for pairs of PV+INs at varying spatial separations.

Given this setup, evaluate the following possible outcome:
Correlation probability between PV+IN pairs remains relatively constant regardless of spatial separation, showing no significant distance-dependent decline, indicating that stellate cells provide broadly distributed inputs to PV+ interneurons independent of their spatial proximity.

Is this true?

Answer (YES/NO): NO